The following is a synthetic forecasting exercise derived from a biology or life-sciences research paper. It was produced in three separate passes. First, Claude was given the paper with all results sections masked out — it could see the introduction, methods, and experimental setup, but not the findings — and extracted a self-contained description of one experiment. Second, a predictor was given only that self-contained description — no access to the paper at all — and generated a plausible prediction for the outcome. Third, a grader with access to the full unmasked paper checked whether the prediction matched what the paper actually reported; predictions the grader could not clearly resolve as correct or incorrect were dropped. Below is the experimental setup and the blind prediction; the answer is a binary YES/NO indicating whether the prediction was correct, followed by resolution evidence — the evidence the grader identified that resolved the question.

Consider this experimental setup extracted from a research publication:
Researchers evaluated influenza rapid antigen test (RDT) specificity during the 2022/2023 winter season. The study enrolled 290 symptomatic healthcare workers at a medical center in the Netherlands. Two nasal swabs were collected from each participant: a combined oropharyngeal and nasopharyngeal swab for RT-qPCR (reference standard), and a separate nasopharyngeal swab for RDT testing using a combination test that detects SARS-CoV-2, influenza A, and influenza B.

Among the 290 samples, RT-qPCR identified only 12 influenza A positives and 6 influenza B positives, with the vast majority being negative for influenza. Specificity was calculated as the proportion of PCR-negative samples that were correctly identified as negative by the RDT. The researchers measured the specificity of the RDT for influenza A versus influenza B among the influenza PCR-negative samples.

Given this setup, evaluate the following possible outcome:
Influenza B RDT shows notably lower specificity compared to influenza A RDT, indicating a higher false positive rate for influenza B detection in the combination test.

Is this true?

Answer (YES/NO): YES